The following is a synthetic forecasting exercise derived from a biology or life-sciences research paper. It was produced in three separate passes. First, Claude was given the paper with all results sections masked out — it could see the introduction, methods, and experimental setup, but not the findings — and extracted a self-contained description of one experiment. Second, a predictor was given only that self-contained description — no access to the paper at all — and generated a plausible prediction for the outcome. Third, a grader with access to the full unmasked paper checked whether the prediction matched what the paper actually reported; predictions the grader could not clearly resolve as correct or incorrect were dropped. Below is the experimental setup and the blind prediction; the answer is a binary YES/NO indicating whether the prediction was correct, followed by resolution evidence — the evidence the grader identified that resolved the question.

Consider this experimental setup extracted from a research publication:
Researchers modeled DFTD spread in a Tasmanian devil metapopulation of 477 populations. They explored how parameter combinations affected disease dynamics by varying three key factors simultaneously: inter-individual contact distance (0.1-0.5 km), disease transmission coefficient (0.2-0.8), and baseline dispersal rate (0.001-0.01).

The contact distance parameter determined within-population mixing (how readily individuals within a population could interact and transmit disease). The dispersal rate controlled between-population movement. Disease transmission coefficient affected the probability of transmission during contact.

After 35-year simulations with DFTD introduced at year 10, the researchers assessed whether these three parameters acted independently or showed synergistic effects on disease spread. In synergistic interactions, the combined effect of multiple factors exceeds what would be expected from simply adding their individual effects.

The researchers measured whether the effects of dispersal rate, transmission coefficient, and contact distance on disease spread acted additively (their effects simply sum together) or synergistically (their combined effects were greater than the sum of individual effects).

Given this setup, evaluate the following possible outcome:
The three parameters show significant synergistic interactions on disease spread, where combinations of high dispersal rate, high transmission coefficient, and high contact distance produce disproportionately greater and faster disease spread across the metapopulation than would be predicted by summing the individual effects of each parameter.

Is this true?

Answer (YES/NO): YES